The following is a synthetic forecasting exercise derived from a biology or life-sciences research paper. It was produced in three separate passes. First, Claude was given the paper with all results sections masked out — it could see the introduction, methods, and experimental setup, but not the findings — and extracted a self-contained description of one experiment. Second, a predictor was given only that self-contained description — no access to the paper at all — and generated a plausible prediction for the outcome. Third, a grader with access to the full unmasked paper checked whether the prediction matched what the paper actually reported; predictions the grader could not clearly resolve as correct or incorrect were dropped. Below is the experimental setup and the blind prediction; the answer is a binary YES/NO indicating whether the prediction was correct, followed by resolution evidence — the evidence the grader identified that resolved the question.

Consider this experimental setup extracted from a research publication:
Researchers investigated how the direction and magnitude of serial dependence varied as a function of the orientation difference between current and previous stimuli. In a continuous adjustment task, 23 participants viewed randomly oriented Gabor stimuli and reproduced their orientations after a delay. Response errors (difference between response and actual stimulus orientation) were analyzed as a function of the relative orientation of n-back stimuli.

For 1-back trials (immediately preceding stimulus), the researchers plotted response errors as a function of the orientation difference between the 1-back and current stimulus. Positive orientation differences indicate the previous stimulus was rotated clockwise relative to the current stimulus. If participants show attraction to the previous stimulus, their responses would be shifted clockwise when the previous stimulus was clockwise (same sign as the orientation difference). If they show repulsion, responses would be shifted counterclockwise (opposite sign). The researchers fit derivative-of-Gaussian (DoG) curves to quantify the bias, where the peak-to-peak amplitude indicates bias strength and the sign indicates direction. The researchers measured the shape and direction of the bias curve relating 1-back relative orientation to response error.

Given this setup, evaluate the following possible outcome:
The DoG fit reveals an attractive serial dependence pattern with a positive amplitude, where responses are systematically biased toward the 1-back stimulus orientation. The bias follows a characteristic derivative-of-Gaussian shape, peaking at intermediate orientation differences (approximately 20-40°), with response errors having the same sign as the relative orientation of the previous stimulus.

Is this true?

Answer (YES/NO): NO